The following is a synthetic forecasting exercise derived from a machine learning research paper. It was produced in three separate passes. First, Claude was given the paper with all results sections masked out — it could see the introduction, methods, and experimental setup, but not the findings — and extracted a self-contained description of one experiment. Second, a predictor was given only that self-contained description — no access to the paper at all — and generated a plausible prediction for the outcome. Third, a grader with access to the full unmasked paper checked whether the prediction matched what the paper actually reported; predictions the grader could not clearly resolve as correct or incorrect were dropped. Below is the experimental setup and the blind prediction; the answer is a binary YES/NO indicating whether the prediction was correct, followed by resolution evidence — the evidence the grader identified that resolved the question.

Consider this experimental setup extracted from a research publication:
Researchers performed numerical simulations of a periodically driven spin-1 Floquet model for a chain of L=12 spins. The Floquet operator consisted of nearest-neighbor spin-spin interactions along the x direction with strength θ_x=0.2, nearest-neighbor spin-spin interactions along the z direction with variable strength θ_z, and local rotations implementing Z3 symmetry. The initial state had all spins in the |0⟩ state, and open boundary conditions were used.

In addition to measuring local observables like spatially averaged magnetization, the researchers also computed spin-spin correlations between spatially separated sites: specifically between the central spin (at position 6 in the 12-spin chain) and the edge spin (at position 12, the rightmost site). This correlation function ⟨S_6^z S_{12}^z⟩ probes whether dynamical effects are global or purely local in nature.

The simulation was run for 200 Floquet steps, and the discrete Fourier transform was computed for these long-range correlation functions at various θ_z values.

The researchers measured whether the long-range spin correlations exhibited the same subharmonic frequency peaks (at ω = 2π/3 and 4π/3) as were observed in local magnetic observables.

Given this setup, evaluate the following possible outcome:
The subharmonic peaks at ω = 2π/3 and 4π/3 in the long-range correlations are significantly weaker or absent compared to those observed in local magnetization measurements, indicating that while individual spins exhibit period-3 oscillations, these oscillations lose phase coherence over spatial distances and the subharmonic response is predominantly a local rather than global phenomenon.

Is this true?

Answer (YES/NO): NO